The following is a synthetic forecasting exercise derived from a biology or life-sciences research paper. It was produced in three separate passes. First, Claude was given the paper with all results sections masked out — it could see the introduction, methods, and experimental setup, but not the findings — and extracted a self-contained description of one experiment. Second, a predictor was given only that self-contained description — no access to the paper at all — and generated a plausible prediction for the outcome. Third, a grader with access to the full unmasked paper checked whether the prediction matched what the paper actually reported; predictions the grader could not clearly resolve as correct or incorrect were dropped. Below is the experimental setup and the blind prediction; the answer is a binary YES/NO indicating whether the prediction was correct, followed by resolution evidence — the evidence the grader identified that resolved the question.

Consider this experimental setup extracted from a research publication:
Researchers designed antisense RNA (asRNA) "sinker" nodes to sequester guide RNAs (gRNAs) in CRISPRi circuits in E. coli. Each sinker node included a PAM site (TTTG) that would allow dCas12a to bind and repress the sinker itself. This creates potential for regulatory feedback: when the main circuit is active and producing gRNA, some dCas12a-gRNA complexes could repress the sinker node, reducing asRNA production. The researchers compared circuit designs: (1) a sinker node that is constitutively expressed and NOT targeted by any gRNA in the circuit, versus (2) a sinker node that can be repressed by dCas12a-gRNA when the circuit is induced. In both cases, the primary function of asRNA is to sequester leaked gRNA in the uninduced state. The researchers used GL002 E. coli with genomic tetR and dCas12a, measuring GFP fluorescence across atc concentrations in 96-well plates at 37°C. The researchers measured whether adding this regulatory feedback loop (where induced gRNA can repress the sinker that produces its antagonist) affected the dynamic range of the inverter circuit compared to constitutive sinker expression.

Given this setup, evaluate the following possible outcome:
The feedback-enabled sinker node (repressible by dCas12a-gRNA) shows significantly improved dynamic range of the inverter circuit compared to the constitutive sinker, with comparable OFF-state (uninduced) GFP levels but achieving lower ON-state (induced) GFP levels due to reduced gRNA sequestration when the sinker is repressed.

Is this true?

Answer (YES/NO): NO